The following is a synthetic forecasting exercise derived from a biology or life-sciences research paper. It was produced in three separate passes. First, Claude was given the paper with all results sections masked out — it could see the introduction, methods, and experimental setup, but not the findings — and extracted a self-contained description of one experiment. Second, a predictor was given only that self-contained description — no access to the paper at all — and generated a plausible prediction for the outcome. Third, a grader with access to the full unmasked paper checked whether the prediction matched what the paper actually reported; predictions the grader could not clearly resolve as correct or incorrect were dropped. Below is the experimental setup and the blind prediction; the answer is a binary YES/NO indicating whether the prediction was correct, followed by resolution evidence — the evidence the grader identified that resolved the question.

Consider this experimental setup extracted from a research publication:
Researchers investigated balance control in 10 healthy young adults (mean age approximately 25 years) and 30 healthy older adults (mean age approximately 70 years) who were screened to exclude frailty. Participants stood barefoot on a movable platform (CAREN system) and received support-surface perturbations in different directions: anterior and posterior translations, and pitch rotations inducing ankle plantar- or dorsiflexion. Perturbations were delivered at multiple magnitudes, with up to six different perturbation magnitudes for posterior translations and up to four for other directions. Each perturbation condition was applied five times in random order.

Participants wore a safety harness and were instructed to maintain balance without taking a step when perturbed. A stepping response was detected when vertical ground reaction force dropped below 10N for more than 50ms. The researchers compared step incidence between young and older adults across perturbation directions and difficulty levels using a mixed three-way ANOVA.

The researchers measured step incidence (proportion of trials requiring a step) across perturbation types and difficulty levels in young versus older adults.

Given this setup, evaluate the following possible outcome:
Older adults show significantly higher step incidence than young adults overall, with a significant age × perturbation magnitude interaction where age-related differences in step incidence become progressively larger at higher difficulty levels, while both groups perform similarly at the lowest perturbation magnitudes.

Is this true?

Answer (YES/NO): YES